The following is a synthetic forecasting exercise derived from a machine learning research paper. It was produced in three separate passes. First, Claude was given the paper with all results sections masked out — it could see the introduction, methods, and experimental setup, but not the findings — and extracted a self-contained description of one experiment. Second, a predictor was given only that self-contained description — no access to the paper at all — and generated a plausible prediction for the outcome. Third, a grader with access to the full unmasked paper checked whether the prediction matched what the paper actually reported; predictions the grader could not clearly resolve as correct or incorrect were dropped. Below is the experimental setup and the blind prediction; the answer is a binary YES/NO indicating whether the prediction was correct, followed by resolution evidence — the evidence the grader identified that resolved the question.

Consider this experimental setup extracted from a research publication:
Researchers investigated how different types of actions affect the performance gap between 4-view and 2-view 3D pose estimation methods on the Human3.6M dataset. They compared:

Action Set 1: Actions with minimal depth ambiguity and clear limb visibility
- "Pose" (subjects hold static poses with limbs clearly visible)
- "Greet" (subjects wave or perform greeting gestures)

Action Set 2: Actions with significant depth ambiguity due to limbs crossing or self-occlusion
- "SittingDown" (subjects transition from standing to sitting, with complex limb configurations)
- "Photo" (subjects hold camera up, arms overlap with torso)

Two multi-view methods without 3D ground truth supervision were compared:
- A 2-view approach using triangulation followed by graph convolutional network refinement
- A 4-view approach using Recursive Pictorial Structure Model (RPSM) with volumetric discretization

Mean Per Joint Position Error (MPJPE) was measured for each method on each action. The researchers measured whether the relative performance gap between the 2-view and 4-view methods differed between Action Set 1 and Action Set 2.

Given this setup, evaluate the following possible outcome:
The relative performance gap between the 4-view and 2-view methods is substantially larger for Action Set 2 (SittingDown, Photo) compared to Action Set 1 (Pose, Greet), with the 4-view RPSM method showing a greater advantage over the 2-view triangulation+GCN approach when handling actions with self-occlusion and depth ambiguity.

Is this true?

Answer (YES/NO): YES